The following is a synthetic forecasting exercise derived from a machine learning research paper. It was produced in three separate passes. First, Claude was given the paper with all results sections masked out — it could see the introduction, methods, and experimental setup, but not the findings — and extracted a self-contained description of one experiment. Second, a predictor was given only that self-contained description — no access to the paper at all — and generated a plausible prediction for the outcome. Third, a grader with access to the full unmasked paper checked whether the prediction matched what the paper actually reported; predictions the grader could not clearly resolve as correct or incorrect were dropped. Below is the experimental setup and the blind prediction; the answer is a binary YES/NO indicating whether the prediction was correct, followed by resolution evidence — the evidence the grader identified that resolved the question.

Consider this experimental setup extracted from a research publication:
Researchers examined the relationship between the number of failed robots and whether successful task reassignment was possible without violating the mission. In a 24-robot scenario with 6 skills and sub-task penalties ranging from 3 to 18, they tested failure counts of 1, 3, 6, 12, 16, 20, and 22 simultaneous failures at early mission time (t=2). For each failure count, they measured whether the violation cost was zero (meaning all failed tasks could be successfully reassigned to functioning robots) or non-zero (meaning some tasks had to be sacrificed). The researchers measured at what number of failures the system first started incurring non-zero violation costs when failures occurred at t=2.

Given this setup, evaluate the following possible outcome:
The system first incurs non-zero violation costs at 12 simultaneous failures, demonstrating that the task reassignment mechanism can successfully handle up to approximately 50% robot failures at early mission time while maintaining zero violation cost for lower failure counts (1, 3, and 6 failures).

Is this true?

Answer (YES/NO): NO